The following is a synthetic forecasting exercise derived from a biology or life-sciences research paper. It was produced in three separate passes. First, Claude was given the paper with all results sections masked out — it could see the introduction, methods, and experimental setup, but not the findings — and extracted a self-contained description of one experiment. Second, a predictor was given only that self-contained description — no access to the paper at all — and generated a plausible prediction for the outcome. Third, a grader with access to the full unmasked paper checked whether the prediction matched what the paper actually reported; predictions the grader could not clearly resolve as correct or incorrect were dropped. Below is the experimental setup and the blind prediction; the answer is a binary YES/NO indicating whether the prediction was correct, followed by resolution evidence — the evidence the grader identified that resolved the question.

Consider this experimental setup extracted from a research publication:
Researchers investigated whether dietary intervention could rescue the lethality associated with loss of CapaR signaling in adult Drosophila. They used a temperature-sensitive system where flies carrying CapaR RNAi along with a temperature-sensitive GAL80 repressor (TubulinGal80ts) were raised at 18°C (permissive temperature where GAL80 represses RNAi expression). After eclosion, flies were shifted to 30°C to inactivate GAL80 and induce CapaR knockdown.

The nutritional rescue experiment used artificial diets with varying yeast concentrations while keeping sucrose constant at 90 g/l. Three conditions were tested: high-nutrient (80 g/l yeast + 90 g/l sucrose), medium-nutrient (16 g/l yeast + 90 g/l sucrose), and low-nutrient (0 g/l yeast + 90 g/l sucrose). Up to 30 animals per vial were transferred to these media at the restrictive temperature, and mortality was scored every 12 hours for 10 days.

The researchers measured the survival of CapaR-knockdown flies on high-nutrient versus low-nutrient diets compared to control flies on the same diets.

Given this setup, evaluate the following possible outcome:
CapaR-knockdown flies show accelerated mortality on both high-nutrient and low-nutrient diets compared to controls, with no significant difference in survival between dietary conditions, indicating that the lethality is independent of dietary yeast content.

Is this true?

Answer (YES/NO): NO